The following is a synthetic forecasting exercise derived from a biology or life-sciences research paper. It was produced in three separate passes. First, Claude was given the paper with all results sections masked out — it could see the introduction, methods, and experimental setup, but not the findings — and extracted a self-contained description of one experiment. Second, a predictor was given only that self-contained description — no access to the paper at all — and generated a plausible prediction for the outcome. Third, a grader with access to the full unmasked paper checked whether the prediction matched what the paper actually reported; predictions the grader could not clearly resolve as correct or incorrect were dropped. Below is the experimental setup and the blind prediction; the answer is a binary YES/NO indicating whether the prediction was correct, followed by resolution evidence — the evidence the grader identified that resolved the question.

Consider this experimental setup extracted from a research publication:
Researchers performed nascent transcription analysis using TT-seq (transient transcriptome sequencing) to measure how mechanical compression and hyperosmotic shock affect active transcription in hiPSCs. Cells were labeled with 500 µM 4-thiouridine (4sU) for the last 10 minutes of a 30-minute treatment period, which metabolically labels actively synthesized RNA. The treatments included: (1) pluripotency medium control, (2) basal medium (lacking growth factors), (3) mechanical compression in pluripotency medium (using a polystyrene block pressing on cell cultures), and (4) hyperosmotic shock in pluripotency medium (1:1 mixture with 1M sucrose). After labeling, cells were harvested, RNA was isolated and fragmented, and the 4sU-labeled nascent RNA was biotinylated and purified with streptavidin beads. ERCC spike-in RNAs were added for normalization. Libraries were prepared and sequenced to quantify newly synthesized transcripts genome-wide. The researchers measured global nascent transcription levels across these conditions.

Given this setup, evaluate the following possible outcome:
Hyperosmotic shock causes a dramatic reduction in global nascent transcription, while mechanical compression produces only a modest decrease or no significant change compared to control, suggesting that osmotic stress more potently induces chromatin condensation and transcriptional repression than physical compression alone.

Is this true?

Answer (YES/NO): NO